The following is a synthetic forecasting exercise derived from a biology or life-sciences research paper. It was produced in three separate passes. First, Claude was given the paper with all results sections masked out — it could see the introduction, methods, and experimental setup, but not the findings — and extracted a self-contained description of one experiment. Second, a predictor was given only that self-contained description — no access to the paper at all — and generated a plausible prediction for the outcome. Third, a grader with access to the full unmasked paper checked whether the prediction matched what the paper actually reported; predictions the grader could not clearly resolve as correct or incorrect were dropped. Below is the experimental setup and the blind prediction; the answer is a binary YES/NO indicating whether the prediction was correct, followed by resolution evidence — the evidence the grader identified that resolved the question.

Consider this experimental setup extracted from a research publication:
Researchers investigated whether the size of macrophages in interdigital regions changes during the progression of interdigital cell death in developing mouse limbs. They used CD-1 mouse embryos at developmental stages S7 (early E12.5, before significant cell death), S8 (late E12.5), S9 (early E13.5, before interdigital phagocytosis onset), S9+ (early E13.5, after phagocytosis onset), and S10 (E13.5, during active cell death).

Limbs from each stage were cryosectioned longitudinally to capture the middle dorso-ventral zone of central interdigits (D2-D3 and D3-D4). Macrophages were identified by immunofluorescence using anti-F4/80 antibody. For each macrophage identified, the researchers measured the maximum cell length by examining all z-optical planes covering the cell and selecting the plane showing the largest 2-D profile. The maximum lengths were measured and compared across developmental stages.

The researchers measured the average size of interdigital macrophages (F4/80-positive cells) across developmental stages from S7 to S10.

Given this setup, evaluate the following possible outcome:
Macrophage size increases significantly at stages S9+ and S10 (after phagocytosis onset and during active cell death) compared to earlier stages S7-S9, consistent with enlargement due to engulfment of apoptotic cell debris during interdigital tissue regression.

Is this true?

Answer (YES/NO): NO